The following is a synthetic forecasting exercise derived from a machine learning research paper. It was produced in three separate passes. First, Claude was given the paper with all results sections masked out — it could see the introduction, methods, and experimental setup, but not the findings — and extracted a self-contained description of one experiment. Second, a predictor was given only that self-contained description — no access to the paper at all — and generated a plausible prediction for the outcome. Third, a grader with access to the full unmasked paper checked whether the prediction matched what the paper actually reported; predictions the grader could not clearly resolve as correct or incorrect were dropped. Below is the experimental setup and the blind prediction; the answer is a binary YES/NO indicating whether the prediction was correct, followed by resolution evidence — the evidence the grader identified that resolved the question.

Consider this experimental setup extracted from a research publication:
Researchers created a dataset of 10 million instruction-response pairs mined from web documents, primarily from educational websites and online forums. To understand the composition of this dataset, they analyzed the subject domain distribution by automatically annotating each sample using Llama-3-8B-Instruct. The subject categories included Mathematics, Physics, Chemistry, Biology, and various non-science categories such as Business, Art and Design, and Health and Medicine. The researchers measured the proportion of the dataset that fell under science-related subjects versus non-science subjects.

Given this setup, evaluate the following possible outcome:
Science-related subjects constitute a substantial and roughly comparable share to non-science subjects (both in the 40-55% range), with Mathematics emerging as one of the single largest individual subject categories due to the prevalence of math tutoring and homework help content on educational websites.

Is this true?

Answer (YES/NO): NO